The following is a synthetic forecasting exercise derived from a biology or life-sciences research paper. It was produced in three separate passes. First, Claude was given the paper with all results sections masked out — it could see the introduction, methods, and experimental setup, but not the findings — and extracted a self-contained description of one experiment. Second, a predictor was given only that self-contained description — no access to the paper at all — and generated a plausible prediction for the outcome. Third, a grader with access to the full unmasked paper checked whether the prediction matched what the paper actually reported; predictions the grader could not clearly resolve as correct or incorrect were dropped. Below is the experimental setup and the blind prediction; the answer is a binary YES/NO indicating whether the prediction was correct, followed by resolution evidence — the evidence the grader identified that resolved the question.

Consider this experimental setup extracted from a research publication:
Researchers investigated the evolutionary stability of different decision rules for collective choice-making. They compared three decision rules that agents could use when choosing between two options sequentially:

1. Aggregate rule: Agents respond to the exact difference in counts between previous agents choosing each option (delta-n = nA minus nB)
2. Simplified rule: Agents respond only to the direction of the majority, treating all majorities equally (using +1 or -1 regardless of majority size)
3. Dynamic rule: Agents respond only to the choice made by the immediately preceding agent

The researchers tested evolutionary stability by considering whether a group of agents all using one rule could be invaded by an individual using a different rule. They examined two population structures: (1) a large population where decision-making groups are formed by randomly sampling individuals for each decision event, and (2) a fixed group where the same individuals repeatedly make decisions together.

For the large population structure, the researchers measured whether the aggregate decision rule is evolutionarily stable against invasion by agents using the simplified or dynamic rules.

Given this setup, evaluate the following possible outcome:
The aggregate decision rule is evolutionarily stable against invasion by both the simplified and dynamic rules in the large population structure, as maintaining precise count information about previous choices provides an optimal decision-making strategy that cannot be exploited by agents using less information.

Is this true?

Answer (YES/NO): YES